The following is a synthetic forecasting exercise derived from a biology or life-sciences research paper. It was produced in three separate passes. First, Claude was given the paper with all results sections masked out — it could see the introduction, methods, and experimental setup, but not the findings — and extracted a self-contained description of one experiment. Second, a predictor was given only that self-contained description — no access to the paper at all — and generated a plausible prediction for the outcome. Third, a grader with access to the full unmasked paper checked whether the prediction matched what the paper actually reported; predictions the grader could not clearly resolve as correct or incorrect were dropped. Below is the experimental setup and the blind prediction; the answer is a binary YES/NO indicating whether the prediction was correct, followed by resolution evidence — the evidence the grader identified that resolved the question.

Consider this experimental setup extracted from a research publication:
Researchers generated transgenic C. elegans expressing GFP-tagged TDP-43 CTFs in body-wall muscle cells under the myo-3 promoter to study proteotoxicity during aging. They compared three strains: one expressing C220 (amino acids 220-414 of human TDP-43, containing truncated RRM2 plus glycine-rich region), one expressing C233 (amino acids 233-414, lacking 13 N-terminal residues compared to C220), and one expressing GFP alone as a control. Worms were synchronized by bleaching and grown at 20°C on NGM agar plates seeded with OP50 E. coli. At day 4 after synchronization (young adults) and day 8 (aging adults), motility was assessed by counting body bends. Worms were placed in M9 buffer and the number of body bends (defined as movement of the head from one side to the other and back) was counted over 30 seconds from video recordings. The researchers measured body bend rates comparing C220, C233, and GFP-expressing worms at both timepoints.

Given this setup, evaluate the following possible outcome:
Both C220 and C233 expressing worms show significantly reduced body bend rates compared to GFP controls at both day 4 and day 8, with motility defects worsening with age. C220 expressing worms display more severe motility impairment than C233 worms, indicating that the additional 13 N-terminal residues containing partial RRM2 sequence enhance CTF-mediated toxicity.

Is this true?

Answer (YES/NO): NO